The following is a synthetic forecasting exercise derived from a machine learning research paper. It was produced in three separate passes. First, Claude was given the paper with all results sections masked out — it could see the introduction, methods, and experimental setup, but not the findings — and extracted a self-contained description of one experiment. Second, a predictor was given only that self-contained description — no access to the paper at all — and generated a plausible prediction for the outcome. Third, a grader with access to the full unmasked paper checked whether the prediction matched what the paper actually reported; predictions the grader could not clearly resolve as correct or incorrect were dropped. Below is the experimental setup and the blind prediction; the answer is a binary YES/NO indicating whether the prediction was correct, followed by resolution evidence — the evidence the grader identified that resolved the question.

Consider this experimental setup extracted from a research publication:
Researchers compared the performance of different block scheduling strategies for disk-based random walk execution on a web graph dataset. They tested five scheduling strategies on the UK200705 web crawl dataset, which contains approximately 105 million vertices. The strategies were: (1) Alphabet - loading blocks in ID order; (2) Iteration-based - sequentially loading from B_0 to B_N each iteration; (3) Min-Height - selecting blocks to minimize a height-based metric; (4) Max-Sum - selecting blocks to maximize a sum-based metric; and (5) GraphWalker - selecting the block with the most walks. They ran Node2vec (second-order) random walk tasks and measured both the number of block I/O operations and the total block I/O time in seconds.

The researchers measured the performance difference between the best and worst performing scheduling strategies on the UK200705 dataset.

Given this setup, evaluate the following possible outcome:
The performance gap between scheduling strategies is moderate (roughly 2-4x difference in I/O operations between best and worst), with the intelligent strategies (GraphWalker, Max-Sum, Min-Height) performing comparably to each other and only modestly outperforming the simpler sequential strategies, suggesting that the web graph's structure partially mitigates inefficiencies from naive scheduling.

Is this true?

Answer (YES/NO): NO